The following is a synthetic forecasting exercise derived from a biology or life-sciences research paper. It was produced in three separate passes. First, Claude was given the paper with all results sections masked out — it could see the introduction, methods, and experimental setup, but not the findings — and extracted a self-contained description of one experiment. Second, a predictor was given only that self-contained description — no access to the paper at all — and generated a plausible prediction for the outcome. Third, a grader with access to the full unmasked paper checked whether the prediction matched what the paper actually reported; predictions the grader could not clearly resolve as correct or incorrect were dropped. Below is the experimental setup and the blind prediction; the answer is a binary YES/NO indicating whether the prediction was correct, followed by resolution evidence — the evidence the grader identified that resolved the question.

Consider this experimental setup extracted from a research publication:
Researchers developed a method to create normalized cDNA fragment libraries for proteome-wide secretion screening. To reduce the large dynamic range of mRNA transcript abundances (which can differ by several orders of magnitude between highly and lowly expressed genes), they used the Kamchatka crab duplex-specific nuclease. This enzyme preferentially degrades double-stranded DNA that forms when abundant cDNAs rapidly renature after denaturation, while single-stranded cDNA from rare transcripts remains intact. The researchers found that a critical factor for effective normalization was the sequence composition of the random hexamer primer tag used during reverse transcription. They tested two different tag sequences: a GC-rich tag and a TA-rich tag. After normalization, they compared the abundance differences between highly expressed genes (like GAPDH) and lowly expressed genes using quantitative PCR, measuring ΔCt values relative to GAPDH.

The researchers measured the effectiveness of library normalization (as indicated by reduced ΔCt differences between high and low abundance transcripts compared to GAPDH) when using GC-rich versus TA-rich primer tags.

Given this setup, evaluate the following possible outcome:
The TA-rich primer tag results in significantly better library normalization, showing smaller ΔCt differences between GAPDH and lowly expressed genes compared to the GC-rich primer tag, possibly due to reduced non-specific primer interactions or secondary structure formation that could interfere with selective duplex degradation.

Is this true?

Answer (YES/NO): YES